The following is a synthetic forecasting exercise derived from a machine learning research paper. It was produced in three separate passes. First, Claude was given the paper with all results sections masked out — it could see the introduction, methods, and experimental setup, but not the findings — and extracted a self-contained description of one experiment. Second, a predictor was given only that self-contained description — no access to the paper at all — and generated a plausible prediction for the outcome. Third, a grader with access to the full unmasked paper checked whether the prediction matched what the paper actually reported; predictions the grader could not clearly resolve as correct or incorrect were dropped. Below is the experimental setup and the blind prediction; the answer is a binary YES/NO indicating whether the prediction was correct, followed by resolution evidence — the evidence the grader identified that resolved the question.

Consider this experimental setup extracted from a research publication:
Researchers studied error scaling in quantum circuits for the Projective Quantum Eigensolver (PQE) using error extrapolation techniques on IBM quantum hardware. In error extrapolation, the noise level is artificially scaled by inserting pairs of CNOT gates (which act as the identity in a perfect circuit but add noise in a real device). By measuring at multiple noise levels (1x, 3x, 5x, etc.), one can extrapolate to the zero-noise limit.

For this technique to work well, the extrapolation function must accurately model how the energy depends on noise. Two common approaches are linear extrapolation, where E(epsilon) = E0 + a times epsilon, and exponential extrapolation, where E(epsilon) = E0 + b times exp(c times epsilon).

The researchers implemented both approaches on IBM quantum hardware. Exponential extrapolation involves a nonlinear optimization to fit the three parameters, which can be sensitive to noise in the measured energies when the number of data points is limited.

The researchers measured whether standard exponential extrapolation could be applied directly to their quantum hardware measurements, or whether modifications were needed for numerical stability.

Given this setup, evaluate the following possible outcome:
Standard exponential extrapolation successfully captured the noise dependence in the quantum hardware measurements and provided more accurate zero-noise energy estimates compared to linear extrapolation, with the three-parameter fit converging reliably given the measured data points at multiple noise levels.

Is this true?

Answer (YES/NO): NO